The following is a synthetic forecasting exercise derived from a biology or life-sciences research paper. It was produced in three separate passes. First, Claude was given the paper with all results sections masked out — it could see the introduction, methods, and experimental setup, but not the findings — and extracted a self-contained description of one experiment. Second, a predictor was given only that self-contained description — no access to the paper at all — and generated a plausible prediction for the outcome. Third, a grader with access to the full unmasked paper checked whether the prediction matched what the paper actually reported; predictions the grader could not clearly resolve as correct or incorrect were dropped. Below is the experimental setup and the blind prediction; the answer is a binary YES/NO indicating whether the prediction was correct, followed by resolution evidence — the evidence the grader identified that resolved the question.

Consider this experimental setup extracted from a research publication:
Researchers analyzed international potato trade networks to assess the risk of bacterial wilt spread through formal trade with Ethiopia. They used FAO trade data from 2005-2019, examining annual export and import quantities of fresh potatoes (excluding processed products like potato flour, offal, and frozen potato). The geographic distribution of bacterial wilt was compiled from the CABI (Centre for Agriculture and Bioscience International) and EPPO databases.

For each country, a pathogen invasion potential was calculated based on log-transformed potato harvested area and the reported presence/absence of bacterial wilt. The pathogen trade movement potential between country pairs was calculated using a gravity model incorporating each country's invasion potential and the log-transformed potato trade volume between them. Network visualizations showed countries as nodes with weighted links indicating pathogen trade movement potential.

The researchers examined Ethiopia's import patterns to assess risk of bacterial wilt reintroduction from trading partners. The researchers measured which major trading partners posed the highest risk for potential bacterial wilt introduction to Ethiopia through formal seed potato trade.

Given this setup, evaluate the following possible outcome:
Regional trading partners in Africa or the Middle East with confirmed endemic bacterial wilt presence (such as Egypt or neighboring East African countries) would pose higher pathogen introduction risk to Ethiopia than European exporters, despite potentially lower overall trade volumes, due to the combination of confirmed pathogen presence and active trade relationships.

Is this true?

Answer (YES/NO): NO